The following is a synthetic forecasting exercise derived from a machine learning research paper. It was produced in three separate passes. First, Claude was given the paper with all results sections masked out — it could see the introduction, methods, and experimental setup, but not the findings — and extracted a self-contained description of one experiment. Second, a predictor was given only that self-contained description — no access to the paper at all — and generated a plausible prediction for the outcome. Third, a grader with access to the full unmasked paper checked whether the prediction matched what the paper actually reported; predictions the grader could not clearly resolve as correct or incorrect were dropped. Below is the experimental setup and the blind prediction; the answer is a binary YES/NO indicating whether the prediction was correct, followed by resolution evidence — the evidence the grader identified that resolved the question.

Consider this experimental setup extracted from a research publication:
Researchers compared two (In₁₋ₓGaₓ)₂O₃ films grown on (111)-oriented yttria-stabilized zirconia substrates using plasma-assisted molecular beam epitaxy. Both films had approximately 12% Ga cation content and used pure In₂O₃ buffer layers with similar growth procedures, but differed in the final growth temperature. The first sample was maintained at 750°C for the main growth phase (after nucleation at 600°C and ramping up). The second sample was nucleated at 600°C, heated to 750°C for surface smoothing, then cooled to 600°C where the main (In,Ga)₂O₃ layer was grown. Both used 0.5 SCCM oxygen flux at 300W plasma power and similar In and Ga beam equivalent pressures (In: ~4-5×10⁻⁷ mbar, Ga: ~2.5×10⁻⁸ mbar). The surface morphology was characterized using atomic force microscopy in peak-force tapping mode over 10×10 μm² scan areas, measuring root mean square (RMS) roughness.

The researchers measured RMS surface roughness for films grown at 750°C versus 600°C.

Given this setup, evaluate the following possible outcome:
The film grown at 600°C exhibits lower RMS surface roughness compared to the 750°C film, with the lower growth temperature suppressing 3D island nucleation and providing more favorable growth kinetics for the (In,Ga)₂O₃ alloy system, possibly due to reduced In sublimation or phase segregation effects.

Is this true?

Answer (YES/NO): YES